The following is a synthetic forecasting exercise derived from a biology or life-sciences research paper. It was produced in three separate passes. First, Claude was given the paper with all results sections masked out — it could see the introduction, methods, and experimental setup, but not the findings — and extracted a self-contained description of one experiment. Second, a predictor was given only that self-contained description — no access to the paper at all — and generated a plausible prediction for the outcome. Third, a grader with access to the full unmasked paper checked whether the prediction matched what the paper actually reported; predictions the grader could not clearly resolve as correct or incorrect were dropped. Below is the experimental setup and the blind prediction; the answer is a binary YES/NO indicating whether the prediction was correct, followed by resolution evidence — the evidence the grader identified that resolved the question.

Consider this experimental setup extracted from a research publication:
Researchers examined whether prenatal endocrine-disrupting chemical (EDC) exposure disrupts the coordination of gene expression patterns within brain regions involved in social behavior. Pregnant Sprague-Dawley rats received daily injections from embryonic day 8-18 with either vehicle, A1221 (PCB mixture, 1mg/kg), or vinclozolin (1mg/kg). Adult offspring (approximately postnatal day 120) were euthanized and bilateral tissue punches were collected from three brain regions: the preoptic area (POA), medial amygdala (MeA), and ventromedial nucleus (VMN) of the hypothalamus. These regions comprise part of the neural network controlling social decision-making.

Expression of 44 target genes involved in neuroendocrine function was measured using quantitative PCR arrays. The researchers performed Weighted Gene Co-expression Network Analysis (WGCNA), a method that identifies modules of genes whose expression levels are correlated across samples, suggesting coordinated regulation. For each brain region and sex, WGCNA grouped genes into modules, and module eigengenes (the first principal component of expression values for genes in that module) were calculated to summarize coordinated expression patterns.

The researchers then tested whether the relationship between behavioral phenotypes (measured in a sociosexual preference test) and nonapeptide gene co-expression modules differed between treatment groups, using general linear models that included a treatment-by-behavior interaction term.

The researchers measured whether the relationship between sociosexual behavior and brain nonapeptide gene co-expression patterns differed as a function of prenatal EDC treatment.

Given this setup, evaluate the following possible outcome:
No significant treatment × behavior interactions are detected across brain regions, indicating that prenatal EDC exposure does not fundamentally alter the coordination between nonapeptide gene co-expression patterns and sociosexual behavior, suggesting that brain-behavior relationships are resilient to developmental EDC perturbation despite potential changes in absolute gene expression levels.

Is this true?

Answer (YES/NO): NO